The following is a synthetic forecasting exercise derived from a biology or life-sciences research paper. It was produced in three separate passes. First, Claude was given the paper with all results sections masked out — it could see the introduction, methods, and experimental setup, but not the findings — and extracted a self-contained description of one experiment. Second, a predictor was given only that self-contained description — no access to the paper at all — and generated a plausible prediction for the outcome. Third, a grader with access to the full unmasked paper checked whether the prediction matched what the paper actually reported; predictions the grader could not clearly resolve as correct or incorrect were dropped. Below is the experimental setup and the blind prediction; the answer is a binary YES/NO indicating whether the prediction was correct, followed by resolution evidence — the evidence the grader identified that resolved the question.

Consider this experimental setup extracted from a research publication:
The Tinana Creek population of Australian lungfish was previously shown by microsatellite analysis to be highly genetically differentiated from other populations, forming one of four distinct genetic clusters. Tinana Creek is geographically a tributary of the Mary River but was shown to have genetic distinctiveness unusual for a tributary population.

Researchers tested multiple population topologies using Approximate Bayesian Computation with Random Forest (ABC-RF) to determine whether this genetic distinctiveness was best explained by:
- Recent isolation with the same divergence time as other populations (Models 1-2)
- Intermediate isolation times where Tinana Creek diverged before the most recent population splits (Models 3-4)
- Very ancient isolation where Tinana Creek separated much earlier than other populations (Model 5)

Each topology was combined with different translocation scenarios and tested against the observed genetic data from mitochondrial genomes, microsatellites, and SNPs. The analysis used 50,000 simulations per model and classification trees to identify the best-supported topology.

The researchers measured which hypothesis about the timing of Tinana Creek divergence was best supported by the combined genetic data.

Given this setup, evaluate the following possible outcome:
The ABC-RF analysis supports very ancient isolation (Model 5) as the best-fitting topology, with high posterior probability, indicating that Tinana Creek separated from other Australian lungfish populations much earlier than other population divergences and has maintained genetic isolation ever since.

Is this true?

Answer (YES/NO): NO